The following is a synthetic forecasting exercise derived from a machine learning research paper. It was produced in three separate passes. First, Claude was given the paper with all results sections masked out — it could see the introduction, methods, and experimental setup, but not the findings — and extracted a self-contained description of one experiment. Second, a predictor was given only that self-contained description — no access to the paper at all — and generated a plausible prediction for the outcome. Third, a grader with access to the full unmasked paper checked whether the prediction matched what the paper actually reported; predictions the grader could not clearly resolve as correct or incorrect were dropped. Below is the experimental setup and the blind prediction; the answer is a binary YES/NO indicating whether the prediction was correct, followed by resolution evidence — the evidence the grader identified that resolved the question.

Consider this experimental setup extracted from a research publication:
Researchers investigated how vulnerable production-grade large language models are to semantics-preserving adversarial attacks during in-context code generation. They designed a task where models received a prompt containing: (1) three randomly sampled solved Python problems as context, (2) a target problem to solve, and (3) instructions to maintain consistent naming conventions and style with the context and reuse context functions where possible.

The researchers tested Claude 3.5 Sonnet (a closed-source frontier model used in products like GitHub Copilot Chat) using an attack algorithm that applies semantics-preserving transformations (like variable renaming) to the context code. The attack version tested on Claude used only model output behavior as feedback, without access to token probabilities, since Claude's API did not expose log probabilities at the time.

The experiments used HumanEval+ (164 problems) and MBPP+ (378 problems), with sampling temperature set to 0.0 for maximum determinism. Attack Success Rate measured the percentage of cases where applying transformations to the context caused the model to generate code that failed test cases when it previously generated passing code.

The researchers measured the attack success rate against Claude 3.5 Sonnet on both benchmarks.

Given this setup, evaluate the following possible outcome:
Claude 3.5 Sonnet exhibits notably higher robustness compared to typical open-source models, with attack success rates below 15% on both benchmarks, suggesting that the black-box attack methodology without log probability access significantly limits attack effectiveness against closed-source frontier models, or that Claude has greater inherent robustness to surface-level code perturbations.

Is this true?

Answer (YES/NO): NO